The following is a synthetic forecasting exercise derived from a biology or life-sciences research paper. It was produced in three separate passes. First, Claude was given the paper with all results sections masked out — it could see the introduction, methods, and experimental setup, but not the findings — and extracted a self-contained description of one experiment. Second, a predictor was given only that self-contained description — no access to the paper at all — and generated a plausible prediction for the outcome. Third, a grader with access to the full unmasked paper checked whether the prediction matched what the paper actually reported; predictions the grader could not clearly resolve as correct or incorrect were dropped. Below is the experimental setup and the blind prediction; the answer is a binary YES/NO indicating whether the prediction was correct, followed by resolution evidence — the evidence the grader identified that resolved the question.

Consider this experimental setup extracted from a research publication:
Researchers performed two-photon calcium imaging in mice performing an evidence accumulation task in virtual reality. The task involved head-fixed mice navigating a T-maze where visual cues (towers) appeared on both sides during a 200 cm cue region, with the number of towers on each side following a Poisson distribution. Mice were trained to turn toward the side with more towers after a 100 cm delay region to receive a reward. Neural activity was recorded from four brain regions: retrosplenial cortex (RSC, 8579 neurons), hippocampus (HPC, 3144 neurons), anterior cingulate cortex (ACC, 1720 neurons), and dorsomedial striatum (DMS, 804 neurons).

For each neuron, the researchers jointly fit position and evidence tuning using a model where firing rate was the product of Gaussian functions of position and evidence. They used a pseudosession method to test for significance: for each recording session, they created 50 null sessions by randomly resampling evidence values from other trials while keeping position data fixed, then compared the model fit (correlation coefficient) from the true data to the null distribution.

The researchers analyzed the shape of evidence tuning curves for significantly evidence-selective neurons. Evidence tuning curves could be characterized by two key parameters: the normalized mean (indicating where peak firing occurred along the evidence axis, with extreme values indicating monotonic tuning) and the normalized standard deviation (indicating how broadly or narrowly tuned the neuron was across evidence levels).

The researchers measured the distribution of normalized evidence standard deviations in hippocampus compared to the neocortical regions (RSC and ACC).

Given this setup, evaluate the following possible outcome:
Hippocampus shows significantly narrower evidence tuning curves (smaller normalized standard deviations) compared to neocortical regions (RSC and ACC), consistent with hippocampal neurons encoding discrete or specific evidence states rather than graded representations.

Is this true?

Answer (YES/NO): YES